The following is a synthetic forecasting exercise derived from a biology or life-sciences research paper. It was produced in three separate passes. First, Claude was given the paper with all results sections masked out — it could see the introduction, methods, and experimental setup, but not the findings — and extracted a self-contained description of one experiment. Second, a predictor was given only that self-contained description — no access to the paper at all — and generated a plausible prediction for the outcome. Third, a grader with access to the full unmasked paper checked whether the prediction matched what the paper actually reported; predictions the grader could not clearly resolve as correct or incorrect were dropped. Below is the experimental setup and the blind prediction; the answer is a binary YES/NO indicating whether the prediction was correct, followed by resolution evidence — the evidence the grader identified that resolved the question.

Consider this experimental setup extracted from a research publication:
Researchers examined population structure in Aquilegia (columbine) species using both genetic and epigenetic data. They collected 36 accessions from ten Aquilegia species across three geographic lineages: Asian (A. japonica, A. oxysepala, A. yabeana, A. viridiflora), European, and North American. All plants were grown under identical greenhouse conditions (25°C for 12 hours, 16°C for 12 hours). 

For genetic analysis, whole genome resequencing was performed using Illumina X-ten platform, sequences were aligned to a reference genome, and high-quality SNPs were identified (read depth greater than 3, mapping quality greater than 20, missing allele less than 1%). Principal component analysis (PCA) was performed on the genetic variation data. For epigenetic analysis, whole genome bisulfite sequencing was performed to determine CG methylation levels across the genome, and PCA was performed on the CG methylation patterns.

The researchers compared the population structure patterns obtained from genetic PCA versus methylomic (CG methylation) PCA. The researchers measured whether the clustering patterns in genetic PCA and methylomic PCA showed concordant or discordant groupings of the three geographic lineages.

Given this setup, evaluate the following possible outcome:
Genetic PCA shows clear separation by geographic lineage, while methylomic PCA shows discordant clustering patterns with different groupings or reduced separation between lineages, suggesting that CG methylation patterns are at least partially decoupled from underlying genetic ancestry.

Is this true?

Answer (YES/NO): NO